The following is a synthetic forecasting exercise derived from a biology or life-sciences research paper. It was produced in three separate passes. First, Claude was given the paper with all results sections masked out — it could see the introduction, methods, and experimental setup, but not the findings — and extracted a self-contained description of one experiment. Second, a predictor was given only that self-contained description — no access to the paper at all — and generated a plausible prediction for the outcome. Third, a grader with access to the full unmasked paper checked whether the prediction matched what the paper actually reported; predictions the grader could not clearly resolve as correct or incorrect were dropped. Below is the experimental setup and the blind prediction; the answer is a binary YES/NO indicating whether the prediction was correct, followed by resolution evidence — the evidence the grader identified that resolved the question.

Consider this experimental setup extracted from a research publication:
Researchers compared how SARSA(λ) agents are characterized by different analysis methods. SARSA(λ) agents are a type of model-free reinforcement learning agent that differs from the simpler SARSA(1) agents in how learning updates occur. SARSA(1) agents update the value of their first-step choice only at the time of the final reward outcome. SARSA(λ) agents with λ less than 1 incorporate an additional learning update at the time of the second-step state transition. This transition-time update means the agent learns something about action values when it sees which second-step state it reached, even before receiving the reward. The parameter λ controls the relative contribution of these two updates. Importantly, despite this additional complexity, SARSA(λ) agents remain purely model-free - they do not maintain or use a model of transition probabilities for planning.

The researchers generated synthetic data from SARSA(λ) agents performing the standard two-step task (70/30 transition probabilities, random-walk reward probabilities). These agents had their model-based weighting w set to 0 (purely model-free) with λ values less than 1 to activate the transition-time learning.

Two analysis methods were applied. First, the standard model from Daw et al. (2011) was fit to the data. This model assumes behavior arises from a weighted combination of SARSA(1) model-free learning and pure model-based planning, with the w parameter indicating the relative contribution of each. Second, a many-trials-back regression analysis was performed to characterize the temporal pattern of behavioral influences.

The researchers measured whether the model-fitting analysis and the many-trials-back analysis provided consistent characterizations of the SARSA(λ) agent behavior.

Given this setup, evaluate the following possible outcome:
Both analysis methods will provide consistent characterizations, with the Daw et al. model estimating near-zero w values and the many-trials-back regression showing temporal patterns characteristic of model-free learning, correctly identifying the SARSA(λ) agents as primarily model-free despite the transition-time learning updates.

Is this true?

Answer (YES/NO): NO